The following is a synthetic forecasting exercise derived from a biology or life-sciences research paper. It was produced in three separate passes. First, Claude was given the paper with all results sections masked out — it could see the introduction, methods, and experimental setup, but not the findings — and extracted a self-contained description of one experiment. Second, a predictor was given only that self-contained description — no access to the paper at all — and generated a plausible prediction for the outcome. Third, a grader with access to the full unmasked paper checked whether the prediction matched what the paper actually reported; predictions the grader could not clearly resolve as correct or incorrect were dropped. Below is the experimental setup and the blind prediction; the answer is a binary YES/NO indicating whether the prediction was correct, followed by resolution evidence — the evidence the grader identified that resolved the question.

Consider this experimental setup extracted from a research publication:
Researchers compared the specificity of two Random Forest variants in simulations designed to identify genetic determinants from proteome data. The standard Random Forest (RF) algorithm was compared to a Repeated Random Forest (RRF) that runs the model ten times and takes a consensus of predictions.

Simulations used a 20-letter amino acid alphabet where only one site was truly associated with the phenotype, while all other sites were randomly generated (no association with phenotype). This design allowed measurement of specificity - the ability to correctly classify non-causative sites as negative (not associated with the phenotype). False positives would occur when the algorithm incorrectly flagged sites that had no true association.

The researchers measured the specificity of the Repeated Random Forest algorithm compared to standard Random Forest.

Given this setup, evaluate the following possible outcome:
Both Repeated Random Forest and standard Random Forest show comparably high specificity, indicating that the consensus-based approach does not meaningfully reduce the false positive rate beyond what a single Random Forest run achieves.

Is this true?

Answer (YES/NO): NO